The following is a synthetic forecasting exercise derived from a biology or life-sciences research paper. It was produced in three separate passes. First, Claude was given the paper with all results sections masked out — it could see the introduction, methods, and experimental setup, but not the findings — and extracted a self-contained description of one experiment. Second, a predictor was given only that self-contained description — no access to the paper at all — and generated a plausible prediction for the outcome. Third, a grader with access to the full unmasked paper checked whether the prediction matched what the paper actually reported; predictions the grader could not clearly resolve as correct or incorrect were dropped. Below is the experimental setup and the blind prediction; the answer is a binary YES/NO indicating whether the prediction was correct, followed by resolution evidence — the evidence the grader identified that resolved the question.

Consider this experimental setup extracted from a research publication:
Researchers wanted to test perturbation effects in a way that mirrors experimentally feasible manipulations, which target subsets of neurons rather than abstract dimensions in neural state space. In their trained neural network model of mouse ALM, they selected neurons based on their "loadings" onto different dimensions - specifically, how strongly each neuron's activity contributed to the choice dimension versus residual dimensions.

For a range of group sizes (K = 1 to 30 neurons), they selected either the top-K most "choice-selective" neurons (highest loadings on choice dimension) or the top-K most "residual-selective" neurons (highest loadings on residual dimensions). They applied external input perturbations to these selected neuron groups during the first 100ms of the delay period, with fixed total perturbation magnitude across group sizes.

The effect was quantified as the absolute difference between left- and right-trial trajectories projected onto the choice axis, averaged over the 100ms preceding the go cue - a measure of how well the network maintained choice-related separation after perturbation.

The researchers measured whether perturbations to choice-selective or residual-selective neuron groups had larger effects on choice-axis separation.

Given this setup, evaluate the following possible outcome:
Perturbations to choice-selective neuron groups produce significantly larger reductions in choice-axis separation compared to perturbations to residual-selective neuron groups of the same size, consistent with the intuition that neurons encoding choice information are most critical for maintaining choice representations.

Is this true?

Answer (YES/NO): NO